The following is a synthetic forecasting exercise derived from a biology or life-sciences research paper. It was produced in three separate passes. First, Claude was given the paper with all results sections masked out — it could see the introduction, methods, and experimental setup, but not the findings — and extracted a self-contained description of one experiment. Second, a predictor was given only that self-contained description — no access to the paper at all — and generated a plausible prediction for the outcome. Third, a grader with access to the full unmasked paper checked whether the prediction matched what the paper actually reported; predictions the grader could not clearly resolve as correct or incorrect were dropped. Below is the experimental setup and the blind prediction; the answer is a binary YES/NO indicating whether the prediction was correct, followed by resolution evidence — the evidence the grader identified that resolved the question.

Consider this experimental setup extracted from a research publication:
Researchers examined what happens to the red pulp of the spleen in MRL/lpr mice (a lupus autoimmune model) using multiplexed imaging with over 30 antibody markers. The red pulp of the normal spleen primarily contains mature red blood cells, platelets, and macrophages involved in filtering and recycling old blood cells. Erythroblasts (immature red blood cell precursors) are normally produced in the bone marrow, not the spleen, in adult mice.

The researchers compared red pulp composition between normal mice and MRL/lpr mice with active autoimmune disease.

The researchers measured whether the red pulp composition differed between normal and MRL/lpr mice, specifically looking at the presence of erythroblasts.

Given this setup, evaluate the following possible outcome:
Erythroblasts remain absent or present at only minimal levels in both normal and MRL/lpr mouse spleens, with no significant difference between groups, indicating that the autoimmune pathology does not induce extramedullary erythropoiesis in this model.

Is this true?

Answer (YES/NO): NO